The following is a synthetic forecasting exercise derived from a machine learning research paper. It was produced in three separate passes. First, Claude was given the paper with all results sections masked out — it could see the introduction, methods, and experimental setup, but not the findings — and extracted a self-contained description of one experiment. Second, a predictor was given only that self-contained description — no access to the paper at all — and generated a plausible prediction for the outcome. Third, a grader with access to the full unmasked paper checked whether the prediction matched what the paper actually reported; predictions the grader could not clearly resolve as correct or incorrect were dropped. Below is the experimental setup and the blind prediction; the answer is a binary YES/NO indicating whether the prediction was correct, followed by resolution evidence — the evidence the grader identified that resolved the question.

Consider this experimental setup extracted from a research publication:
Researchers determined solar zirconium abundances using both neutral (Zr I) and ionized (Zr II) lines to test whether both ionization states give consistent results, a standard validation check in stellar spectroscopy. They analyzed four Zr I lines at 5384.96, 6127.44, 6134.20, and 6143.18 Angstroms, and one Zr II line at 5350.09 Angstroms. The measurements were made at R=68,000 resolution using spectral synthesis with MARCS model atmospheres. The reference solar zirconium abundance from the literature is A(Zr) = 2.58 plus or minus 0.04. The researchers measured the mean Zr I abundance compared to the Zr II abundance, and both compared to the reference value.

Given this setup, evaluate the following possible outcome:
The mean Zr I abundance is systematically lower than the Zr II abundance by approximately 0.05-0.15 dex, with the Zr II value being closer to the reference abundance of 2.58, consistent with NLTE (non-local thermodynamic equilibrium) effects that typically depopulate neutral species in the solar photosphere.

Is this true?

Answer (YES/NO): NO